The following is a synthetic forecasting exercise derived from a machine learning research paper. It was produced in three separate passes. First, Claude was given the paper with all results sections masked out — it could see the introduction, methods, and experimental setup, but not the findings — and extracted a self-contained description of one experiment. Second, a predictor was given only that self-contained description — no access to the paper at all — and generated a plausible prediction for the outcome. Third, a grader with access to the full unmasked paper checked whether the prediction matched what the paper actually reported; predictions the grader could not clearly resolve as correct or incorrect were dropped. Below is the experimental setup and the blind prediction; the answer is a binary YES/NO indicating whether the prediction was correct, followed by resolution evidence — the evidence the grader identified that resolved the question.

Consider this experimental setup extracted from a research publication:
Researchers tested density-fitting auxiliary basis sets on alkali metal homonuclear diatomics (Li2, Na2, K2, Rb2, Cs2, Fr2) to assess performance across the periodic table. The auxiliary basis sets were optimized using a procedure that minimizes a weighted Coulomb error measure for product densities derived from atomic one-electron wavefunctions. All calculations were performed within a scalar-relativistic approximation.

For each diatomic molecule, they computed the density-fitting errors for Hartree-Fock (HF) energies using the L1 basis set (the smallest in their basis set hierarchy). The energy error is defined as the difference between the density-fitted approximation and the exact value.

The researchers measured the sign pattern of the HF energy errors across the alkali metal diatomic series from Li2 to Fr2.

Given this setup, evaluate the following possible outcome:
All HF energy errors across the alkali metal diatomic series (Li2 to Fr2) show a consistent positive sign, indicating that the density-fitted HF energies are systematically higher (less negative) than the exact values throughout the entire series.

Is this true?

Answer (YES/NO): NO